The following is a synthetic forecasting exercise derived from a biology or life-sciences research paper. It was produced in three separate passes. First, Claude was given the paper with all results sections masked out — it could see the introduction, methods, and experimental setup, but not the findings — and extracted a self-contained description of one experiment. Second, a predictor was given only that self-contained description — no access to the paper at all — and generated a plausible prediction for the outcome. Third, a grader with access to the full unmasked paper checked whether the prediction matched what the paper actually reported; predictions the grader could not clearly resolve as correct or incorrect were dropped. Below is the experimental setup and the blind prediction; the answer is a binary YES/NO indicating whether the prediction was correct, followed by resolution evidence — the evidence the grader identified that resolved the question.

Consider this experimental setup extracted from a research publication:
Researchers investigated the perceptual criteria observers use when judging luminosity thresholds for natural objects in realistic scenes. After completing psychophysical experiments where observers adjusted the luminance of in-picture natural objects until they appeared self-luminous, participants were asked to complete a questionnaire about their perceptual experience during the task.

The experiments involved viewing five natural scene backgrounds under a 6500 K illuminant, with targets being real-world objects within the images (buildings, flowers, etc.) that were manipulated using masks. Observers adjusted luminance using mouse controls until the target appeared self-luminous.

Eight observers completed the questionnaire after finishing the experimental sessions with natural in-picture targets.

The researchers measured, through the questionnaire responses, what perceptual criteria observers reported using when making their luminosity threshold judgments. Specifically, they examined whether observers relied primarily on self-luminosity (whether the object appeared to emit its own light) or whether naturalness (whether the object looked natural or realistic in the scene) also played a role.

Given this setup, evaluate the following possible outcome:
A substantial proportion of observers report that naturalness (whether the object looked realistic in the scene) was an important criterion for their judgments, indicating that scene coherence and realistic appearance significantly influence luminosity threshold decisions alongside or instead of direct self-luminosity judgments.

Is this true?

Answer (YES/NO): YES